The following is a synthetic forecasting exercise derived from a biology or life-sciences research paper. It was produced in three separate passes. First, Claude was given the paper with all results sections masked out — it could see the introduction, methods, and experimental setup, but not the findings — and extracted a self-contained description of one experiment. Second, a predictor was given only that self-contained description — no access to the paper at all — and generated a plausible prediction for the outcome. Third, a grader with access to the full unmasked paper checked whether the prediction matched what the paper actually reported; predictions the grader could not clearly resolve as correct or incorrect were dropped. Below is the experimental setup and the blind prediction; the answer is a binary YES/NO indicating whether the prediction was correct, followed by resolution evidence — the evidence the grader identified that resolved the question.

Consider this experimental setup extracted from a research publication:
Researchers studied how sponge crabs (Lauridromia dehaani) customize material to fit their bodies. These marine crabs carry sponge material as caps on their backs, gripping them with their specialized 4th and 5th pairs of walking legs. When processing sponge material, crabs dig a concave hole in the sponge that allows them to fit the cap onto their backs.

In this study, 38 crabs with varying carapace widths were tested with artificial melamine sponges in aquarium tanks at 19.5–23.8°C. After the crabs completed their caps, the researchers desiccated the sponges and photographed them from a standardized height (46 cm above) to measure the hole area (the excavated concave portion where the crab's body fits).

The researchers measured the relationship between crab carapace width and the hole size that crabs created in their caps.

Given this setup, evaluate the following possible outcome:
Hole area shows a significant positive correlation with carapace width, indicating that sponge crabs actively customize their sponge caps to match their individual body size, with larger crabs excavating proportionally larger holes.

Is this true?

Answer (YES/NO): YES